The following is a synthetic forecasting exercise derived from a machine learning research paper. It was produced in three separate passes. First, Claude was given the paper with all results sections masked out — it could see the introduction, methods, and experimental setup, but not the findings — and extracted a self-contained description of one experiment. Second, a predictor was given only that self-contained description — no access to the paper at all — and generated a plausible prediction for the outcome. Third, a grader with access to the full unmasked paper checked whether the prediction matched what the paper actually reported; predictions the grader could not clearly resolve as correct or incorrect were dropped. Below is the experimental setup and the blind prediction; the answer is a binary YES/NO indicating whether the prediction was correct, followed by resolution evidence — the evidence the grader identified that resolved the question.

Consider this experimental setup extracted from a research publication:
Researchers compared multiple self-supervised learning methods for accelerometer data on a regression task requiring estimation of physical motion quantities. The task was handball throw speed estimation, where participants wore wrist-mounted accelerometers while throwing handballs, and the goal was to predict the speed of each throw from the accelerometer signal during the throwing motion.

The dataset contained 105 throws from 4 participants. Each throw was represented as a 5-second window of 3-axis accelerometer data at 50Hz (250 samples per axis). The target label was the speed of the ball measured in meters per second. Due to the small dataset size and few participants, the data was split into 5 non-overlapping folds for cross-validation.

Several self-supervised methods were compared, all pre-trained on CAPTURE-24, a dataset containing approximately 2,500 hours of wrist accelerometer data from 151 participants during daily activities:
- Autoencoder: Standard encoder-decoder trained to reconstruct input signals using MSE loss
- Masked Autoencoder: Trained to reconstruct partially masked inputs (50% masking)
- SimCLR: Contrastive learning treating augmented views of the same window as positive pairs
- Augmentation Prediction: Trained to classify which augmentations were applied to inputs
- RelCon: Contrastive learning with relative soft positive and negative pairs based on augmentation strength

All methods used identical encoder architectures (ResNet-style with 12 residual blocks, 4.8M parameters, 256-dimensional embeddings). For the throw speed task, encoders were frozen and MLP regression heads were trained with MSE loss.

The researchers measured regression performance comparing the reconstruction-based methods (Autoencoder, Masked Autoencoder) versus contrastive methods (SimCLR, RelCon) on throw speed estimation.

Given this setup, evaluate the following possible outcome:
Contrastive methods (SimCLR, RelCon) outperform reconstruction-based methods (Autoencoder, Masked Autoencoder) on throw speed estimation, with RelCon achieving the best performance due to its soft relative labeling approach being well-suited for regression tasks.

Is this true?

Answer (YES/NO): NO